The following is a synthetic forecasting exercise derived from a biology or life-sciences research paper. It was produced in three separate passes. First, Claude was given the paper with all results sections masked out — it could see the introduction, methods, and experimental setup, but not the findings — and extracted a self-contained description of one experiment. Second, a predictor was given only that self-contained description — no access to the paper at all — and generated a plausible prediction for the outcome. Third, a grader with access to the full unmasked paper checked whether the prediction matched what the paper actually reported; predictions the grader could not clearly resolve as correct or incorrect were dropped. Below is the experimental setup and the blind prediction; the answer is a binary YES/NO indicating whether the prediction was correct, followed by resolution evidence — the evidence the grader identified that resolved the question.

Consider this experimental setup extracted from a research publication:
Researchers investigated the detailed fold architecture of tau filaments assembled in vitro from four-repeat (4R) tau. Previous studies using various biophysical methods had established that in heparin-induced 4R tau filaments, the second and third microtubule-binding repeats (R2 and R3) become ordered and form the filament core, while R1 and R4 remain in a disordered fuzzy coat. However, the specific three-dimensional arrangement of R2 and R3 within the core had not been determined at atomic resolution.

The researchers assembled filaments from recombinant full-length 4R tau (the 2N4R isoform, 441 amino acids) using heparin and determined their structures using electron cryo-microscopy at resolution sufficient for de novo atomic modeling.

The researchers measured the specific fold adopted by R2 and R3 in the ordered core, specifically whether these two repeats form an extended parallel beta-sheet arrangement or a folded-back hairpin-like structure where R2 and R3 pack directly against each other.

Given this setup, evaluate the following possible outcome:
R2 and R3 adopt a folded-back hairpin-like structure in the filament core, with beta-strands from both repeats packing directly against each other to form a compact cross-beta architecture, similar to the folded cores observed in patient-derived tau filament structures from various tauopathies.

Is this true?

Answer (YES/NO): NO